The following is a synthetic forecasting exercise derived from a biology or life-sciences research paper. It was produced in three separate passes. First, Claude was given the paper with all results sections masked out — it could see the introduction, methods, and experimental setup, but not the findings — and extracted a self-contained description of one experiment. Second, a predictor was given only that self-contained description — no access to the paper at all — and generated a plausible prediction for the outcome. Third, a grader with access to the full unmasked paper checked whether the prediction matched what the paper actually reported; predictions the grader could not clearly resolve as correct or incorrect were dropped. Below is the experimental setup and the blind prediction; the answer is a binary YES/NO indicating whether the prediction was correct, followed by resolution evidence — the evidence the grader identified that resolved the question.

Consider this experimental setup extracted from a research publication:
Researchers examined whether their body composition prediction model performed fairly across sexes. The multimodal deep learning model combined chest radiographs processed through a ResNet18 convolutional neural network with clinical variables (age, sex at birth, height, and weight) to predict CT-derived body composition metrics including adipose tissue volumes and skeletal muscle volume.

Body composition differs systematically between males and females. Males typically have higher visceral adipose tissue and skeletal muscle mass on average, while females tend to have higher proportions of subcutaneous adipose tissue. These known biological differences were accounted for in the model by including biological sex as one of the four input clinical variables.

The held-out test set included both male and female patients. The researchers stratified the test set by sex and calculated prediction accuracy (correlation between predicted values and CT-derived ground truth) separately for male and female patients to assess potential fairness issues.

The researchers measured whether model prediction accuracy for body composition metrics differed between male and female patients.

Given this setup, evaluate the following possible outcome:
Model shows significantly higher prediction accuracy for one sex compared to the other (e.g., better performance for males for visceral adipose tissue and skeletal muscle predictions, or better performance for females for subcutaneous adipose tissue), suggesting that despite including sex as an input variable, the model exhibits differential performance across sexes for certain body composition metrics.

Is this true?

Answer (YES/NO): NO